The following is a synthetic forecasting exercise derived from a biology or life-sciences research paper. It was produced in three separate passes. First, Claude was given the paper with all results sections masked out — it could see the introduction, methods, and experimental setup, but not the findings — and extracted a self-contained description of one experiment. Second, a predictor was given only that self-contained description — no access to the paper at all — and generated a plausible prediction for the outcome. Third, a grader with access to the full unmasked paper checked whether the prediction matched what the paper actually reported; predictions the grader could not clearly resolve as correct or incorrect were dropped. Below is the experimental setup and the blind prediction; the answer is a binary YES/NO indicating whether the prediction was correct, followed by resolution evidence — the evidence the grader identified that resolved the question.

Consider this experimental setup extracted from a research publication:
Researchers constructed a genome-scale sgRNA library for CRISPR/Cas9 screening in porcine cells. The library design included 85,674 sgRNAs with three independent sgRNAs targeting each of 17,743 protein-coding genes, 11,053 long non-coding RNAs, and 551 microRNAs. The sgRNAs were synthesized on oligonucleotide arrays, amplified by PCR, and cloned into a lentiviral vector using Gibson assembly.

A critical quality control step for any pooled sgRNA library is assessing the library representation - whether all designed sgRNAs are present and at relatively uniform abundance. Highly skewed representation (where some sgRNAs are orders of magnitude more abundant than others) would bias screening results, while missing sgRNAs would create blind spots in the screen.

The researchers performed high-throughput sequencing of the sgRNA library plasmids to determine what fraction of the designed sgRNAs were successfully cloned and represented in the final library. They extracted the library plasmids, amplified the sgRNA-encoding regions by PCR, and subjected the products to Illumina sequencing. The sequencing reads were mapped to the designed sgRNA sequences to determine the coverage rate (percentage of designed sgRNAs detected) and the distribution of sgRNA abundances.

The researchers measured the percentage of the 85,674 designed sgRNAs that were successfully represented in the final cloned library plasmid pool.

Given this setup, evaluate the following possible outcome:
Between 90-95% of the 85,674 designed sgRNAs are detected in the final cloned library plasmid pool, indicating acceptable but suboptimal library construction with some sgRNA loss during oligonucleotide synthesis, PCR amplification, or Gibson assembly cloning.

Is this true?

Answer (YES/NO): NO